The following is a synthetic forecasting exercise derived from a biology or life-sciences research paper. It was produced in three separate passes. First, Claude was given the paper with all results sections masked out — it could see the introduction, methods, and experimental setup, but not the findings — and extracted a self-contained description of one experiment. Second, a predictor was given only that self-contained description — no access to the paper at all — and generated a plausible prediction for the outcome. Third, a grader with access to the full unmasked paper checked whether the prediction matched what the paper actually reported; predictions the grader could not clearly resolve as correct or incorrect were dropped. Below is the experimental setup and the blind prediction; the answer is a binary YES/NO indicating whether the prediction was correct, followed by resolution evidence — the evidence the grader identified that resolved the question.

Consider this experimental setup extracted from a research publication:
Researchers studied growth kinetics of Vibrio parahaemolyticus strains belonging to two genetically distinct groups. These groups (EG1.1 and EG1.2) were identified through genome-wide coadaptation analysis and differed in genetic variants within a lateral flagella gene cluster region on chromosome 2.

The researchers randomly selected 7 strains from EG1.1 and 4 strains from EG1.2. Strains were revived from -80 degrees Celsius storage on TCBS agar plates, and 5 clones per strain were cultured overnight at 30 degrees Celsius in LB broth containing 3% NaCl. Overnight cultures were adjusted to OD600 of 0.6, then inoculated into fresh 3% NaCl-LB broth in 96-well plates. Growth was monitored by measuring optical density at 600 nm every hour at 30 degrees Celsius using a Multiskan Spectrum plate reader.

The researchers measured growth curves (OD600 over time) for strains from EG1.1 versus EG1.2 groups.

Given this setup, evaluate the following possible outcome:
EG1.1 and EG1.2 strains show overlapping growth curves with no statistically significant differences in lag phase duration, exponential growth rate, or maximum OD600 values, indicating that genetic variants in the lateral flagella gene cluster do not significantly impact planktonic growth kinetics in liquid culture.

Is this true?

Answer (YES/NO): NO